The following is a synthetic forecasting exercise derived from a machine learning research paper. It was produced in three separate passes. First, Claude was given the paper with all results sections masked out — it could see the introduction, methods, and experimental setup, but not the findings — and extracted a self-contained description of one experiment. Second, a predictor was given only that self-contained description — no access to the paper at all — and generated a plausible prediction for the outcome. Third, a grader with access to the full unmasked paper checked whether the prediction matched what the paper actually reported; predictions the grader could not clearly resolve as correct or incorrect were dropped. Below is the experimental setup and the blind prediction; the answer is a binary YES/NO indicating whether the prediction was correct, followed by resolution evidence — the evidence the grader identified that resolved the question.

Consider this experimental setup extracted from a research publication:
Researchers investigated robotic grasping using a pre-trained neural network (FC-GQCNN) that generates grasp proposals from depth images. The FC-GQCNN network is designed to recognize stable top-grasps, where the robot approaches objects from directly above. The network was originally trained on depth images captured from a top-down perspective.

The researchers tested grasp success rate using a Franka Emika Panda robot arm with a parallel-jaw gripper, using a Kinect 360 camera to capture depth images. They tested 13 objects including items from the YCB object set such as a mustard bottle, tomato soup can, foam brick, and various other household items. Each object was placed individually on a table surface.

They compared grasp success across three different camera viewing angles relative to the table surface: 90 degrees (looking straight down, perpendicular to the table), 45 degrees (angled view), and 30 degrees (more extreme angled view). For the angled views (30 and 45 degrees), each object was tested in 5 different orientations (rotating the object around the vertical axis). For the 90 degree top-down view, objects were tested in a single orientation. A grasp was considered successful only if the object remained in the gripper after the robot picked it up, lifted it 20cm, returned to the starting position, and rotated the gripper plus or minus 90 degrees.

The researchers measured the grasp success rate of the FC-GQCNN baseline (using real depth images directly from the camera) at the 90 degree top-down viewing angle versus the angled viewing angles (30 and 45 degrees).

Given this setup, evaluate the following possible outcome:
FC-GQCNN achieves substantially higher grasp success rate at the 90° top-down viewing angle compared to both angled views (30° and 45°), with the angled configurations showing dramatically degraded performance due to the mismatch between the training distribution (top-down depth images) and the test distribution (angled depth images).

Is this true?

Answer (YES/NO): YES